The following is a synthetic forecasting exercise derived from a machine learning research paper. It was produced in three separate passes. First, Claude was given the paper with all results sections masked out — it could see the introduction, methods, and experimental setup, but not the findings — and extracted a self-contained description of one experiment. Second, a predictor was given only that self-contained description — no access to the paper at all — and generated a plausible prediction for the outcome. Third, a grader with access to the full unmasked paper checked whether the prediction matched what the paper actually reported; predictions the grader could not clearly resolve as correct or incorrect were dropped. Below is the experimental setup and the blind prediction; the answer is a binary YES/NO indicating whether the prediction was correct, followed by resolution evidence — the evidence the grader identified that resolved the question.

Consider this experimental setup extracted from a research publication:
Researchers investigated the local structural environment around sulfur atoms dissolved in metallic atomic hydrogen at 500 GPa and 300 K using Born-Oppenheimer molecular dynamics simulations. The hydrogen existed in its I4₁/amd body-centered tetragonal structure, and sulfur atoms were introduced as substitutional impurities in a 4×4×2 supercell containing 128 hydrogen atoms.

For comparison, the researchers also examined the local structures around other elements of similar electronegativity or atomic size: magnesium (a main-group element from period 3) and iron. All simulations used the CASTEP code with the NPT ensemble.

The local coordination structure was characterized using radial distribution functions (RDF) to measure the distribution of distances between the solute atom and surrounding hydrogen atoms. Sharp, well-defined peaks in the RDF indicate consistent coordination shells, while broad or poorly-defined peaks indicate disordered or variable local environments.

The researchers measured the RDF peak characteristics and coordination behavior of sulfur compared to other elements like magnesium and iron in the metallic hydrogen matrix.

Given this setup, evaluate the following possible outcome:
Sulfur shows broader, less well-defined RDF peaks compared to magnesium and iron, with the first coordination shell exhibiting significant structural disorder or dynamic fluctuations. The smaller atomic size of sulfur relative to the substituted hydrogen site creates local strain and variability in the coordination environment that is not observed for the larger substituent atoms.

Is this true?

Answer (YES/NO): NO